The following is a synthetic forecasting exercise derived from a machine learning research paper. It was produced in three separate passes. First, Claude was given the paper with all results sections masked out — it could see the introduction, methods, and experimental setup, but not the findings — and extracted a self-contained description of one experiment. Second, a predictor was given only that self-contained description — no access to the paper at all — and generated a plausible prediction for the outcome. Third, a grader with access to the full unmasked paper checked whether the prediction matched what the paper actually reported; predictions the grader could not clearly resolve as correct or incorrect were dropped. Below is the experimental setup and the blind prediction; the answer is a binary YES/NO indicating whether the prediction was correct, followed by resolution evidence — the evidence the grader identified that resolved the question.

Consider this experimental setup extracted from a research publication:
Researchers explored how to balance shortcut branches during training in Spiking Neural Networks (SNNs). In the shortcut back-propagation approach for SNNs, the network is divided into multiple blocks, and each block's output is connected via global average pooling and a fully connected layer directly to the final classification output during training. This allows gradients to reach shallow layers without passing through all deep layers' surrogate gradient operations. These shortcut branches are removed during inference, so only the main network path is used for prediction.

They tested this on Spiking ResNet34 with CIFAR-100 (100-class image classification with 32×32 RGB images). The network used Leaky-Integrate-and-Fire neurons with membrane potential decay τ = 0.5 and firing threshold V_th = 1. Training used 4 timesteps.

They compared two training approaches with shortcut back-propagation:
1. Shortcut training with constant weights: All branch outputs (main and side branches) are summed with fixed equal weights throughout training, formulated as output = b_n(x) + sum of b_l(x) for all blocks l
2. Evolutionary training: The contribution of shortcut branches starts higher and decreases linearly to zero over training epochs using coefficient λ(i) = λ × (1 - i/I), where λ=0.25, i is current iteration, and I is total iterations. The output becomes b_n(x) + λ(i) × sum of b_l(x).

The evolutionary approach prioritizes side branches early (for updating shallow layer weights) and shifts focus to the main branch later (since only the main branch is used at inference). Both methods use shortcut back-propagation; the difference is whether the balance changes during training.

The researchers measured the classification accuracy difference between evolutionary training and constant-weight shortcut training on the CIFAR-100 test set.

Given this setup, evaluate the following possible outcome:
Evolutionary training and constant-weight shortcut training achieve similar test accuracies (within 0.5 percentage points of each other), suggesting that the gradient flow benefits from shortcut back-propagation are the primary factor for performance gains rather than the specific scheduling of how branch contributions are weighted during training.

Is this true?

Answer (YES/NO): YES